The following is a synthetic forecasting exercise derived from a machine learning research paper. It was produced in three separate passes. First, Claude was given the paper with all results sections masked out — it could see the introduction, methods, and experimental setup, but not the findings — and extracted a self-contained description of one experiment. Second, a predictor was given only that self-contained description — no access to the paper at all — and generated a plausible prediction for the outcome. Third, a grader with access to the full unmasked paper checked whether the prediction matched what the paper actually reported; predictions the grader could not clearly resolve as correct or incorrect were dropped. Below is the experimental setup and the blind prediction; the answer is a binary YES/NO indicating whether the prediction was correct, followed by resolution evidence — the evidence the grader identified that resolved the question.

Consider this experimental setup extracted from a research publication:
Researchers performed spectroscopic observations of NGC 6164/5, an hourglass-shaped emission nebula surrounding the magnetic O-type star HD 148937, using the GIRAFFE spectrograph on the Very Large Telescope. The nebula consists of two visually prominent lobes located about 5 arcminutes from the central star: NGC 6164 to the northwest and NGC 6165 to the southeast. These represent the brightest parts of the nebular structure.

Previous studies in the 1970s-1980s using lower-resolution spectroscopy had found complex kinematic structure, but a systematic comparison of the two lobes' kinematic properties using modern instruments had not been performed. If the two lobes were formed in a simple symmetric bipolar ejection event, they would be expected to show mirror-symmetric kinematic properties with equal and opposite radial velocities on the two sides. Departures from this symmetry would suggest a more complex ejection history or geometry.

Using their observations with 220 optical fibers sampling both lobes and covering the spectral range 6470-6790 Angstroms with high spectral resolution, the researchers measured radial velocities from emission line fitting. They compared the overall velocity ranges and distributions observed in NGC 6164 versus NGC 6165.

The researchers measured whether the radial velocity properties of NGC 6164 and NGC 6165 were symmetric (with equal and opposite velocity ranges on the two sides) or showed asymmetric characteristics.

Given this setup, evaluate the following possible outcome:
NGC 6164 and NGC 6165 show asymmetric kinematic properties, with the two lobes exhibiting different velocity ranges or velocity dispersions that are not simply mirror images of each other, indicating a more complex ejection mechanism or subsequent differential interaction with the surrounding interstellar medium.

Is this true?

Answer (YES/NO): NO